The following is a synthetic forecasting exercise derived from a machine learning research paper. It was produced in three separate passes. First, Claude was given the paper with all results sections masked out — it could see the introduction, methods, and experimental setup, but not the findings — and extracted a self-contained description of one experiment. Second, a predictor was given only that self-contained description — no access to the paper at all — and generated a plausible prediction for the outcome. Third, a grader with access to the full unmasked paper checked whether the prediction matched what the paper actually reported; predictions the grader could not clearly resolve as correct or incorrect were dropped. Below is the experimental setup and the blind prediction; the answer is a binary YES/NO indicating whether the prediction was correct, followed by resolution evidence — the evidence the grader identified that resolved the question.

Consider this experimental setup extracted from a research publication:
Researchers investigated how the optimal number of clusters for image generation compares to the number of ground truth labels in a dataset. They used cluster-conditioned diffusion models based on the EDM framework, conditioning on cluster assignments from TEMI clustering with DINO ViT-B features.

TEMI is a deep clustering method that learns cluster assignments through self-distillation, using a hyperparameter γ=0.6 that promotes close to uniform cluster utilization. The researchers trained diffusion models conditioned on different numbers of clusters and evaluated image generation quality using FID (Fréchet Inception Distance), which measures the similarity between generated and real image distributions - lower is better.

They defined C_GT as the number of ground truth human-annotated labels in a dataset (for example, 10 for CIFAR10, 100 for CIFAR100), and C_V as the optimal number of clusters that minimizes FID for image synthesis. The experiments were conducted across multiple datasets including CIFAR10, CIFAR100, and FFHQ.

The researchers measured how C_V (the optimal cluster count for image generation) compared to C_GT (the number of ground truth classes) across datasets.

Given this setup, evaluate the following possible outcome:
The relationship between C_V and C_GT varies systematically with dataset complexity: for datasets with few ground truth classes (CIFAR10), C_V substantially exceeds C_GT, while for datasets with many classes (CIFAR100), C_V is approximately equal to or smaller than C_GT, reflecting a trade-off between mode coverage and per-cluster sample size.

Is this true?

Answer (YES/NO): NO